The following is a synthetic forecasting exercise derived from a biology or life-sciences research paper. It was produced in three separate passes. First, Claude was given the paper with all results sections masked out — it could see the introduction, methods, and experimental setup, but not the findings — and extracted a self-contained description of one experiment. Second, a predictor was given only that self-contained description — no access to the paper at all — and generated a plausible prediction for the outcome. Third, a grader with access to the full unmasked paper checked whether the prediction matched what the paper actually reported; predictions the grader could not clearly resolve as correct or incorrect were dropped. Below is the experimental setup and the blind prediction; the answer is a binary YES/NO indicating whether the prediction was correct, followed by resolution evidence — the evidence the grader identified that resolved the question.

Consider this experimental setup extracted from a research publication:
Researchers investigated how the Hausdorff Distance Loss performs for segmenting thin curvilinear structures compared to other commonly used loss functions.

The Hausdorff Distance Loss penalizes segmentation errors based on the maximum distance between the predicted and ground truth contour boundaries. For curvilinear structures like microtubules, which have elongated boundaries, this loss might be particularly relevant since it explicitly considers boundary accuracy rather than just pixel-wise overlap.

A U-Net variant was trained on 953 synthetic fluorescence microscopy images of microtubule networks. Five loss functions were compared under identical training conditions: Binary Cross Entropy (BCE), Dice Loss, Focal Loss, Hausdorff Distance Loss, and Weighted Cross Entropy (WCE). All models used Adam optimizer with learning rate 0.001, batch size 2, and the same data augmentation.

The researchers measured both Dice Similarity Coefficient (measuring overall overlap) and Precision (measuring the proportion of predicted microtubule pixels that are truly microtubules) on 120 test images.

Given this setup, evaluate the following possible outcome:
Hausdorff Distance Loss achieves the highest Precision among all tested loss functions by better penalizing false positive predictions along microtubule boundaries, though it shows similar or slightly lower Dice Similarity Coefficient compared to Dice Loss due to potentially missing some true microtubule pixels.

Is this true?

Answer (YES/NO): NO